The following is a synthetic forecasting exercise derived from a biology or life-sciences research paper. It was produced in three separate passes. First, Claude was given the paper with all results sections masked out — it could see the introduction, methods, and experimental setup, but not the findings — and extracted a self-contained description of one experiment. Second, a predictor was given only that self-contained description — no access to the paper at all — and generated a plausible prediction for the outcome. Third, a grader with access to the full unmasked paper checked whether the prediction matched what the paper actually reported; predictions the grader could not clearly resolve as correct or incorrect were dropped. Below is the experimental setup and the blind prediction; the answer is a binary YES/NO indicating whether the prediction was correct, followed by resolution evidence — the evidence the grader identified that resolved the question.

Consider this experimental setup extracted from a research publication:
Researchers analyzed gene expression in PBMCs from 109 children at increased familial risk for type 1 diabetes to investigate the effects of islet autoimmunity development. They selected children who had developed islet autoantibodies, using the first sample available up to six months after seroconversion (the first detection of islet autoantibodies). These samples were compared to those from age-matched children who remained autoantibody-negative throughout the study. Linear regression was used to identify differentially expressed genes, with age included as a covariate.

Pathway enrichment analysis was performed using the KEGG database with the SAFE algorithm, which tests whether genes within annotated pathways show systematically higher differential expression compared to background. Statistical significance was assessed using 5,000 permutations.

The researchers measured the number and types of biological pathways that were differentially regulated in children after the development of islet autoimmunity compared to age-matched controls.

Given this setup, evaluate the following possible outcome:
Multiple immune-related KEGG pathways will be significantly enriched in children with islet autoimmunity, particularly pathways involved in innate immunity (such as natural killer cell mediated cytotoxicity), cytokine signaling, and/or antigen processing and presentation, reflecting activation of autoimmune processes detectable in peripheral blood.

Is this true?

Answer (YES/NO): NO